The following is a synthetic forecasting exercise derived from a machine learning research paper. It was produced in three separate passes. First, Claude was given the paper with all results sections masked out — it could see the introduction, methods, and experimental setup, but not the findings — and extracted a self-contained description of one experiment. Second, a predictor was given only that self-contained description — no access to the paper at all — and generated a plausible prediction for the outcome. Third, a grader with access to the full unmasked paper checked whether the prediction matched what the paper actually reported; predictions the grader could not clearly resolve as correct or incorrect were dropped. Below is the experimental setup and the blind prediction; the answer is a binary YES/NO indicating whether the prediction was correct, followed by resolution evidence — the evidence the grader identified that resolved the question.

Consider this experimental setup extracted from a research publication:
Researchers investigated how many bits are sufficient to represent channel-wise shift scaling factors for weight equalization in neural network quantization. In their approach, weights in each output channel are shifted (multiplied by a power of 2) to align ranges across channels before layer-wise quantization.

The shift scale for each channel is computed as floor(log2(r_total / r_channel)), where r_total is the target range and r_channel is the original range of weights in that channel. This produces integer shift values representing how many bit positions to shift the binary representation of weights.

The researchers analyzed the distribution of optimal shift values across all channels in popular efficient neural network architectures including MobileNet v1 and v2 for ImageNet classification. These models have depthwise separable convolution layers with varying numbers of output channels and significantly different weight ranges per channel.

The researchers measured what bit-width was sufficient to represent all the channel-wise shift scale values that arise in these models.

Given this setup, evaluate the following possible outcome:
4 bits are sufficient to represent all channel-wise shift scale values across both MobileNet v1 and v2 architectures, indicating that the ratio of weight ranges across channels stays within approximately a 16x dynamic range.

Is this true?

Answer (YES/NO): NO